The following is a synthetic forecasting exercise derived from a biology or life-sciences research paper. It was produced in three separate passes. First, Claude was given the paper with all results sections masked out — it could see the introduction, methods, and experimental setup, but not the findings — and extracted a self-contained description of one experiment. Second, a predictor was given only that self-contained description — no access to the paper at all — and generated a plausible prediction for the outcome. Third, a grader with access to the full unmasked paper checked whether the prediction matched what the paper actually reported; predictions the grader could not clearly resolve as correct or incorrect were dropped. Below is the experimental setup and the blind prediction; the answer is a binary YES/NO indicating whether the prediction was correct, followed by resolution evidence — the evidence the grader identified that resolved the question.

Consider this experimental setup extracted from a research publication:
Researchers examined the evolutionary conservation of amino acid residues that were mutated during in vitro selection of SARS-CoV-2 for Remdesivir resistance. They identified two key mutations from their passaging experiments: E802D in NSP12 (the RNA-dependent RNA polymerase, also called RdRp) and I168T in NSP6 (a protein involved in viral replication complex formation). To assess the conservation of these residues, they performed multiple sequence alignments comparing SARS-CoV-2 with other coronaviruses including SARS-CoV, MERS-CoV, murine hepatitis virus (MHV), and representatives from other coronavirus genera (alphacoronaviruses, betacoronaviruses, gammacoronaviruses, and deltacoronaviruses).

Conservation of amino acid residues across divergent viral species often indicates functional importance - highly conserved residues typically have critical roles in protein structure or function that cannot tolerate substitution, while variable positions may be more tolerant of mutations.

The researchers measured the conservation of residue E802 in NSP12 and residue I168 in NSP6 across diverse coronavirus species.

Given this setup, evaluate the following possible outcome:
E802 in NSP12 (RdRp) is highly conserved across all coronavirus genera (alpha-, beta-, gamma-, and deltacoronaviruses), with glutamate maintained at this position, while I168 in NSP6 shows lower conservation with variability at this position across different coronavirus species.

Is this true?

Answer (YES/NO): NO